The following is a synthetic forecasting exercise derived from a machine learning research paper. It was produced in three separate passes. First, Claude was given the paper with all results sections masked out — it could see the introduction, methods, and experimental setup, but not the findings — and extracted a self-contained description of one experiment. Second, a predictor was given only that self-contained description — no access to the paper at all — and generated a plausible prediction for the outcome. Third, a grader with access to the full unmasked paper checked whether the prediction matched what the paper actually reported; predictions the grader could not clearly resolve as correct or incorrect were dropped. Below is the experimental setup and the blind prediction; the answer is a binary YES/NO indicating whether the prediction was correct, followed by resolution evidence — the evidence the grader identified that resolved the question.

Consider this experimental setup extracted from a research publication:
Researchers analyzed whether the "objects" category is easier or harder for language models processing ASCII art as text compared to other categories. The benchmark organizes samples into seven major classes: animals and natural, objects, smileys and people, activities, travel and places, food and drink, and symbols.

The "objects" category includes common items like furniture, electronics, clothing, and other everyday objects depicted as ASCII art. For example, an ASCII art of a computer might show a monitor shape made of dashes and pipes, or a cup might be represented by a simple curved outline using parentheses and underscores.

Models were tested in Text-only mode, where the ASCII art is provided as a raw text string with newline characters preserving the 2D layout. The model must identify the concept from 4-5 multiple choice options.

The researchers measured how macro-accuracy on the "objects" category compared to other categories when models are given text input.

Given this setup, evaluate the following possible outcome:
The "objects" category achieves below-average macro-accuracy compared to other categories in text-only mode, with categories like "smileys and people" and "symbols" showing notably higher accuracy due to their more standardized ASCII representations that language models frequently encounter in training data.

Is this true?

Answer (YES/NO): NO